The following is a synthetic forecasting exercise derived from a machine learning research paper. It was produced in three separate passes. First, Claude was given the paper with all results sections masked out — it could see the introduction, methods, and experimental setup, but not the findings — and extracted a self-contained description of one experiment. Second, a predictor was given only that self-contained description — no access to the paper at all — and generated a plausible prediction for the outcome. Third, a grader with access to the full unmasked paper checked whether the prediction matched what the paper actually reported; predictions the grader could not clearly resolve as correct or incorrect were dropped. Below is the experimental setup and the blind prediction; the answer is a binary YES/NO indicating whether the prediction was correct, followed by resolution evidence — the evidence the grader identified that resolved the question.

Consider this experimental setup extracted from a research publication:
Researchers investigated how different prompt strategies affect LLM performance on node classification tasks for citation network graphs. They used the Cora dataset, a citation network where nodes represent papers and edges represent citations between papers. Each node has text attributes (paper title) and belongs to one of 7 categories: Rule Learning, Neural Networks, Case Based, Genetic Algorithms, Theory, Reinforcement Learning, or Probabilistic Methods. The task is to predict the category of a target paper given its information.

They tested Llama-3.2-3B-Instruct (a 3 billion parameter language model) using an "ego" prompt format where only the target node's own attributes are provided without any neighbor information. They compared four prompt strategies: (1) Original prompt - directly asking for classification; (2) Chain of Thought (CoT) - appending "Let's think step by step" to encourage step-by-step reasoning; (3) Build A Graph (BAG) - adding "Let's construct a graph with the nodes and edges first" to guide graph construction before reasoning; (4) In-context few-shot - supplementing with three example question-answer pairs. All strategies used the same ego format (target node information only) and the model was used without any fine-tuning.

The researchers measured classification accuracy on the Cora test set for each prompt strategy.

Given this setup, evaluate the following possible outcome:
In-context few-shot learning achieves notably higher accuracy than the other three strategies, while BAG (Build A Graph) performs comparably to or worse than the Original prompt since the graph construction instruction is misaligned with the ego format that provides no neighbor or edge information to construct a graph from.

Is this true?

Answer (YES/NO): NO